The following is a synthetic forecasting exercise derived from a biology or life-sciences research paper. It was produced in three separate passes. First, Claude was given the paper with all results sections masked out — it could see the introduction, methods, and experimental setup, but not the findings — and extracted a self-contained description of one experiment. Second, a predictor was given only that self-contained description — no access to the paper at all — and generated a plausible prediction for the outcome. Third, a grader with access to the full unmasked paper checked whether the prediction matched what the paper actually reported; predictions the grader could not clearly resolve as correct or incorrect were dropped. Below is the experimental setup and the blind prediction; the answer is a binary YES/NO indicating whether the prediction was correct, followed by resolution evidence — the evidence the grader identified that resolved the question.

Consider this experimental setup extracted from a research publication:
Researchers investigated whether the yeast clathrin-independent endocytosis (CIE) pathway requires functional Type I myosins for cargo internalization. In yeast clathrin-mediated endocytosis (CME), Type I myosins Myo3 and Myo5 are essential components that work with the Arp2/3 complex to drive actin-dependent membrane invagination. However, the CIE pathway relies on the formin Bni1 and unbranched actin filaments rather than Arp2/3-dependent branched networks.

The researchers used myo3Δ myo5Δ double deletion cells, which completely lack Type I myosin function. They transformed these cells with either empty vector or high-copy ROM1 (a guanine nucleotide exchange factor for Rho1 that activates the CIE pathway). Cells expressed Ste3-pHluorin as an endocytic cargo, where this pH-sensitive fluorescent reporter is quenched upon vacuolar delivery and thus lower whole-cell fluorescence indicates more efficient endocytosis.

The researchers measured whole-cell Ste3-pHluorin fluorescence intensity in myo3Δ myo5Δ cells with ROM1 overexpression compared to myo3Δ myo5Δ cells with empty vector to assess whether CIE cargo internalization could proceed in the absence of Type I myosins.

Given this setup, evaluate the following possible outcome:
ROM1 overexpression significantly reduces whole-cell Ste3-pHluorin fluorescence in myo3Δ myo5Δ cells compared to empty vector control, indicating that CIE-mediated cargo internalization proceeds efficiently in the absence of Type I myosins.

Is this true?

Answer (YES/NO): NO